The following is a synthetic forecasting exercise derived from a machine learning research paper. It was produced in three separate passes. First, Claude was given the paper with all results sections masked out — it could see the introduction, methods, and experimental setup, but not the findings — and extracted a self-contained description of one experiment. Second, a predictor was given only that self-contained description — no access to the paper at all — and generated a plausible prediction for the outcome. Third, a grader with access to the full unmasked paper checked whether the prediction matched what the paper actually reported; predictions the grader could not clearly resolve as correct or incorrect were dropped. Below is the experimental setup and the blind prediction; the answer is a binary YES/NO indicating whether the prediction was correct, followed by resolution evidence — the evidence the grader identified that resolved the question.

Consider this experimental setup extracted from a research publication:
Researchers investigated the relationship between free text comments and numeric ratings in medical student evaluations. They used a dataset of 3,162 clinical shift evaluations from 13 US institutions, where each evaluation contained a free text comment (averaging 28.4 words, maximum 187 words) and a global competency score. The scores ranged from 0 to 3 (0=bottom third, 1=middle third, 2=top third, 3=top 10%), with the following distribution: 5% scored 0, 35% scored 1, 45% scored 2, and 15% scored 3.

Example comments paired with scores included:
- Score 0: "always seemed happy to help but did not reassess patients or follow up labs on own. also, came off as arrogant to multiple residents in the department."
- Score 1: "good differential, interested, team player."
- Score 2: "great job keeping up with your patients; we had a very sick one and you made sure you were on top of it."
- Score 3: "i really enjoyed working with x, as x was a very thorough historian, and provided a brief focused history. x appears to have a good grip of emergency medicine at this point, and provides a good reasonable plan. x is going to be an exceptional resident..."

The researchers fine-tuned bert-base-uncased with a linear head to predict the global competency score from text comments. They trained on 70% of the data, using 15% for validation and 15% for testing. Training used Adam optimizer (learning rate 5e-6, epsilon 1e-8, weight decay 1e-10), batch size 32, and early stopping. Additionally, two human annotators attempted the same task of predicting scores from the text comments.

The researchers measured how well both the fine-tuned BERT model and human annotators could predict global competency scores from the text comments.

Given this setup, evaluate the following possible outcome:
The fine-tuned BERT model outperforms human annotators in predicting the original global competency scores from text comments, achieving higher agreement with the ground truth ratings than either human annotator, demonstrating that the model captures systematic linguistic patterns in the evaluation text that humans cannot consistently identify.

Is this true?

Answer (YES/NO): NO